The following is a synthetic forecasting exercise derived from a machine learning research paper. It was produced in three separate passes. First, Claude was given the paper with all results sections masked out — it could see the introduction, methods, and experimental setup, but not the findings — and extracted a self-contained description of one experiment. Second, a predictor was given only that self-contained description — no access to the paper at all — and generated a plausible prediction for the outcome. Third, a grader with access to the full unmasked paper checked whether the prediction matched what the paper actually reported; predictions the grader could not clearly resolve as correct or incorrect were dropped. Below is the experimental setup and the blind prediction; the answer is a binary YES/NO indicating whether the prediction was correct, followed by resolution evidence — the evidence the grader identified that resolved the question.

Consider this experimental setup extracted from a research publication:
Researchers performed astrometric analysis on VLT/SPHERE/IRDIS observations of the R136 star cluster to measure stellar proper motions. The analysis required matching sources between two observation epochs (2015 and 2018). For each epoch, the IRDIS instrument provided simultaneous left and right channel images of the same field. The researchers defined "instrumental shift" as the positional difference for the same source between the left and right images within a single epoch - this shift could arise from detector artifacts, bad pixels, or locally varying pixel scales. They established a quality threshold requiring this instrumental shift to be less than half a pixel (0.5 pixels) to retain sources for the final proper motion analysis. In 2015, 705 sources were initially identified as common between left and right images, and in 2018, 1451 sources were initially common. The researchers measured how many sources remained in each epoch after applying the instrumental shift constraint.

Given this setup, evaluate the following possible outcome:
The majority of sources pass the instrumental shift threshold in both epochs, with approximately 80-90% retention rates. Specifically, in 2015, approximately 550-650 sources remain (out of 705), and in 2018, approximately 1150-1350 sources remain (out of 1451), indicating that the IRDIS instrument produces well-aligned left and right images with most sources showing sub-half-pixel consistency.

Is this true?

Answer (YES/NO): NO